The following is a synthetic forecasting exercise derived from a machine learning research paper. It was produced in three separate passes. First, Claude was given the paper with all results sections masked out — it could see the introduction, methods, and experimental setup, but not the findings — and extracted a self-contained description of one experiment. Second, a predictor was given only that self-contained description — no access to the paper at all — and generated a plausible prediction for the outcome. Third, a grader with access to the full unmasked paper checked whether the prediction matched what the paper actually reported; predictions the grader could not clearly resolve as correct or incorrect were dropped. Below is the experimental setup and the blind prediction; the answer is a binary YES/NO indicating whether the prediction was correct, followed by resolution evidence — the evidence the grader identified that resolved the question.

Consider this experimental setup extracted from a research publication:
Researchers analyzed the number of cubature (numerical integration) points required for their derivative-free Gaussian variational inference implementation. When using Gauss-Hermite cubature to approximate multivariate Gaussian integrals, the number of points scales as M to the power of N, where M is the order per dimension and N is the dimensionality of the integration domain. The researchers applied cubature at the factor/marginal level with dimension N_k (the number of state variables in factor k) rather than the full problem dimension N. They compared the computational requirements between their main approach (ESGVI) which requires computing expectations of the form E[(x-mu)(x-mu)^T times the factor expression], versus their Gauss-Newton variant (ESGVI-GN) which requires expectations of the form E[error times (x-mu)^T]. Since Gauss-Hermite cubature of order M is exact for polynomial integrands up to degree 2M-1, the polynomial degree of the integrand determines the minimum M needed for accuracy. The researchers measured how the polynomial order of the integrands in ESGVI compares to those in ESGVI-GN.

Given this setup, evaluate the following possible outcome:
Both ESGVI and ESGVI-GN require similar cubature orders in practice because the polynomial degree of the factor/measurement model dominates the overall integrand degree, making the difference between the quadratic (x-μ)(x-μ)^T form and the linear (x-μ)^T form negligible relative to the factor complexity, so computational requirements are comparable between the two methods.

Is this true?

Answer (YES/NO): NO